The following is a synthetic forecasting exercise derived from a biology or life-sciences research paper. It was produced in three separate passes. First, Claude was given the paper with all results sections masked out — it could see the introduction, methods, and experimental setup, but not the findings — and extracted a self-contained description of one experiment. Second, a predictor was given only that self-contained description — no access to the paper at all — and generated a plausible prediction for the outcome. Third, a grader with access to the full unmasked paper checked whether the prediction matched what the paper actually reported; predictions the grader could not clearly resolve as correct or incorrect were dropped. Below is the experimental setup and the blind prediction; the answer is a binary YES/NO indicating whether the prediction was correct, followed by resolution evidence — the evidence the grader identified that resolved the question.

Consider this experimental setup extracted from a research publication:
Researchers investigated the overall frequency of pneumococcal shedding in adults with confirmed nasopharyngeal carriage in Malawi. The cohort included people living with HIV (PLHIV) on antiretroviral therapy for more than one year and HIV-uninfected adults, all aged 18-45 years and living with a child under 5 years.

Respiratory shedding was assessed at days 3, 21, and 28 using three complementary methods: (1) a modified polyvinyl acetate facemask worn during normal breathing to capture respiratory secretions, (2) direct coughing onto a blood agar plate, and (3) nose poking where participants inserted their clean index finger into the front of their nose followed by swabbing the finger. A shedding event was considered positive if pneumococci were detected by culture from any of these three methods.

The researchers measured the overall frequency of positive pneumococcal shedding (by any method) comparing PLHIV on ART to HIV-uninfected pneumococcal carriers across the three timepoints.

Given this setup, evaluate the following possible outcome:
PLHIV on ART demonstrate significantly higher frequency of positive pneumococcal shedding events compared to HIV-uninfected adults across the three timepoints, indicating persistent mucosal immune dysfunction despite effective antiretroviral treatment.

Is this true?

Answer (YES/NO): YES